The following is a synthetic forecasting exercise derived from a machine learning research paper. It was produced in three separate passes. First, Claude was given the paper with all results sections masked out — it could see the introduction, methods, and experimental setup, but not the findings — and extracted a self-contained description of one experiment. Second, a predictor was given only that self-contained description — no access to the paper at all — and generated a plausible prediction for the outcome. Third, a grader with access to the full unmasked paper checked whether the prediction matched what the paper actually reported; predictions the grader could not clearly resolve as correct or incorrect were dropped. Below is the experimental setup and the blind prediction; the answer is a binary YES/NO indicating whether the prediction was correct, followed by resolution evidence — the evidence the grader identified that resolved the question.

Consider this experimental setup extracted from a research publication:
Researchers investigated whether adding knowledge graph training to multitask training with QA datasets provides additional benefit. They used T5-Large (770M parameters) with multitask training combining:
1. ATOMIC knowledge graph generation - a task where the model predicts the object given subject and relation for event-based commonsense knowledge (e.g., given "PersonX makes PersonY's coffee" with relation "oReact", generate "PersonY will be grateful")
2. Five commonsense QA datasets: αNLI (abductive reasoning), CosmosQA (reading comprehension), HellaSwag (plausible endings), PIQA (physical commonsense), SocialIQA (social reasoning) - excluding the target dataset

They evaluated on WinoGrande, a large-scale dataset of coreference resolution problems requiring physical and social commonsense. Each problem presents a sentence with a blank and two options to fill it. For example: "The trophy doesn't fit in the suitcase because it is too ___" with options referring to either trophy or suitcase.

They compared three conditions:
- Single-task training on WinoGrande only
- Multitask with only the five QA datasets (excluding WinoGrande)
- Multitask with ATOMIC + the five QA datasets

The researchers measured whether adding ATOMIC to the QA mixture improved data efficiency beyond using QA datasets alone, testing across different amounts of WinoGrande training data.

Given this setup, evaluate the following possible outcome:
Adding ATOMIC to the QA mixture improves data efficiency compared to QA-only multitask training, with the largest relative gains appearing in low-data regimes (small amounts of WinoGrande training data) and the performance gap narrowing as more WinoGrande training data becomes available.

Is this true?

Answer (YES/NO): NO